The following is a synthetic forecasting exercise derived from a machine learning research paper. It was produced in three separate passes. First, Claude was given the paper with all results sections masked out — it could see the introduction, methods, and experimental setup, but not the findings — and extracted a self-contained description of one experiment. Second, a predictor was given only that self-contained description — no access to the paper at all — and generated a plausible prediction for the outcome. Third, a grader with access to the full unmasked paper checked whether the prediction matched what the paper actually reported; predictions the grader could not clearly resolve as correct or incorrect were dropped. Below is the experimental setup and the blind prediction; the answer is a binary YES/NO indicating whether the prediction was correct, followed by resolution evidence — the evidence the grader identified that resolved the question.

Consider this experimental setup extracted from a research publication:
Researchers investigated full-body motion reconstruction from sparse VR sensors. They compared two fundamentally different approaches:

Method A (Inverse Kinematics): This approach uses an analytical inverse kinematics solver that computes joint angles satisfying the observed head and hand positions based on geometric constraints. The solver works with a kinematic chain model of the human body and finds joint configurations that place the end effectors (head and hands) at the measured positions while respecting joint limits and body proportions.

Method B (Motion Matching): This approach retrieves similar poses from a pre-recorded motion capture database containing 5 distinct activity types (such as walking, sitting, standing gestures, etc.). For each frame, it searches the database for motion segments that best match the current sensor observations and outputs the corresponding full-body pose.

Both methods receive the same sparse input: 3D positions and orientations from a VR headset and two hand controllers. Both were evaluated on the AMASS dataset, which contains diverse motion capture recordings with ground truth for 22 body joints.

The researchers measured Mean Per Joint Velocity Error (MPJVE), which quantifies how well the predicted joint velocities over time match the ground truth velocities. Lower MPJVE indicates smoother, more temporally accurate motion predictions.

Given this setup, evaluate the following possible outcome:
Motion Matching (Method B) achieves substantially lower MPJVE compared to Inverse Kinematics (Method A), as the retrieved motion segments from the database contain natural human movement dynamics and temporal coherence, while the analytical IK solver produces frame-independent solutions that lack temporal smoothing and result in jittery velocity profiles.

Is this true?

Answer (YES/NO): NO